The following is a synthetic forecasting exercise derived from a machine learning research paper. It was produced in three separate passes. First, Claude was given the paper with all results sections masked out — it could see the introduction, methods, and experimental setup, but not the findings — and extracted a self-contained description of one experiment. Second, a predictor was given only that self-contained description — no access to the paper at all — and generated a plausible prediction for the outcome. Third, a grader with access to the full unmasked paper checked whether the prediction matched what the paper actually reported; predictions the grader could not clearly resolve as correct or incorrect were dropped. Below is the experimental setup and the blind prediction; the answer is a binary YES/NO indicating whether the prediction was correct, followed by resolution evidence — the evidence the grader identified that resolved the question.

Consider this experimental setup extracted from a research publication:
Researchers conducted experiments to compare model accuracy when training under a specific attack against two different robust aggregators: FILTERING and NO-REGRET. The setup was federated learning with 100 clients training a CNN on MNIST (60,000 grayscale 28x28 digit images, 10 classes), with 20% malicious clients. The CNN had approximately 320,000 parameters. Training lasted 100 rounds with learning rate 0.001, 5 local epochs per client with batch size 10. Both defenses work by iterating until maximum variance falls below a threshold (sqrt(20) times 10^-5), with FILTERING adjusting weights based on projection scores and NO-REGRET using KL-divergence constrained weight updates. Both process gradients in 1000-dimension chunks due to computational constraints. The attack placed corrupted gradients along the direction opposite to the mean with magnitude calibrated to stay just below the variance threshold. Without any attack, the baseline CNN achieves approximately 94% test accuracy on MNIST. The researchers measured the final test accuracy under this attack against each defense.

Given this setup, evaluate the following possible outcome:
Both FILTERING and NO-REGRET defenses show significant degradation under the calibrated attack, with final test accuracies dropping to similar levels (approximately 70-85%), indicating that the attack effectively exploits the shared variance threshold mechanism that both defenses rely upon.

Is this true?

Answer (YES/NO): NO